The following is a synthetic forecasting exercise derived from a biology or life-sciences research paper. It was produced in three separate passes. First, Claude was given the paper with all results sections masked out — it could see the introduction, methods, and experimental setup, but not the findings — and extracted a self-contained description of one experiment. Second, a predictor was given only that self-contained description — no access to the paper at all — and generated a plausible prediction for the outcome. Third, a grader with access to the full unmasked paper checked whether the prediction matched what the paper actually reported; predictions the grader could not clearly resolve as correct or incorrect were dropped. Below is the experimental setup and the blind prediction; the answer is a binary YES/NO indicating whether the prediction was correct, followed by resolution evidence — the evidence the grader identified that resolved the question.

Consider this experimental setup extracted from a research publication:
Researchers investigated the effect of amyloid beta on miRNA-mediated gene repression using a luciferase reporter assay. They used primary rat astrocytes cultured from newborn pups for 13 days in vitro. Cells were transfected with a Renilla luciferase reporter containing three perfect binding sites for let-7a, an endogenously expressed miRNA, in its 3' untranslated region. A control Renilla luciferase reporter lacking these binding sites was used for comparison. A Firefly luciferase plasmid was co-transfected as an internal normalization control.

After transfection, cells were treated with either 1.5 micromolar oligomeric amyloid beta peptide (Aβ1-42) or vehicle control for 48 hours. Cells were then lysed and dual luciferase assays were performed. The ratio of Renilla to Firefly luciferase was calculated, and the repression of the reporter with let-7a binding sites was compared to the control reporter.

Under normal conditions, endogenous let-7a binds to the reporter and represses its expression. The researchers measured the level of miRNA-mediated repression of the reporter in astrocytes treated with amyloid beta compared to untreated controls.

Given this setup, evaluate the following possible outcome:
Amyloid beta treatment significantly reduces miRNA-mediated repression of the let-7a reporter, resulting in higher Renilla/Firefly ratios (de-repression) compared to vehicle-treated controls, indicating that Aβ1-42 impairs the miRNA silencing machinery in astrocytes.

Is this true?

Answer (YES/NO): YES